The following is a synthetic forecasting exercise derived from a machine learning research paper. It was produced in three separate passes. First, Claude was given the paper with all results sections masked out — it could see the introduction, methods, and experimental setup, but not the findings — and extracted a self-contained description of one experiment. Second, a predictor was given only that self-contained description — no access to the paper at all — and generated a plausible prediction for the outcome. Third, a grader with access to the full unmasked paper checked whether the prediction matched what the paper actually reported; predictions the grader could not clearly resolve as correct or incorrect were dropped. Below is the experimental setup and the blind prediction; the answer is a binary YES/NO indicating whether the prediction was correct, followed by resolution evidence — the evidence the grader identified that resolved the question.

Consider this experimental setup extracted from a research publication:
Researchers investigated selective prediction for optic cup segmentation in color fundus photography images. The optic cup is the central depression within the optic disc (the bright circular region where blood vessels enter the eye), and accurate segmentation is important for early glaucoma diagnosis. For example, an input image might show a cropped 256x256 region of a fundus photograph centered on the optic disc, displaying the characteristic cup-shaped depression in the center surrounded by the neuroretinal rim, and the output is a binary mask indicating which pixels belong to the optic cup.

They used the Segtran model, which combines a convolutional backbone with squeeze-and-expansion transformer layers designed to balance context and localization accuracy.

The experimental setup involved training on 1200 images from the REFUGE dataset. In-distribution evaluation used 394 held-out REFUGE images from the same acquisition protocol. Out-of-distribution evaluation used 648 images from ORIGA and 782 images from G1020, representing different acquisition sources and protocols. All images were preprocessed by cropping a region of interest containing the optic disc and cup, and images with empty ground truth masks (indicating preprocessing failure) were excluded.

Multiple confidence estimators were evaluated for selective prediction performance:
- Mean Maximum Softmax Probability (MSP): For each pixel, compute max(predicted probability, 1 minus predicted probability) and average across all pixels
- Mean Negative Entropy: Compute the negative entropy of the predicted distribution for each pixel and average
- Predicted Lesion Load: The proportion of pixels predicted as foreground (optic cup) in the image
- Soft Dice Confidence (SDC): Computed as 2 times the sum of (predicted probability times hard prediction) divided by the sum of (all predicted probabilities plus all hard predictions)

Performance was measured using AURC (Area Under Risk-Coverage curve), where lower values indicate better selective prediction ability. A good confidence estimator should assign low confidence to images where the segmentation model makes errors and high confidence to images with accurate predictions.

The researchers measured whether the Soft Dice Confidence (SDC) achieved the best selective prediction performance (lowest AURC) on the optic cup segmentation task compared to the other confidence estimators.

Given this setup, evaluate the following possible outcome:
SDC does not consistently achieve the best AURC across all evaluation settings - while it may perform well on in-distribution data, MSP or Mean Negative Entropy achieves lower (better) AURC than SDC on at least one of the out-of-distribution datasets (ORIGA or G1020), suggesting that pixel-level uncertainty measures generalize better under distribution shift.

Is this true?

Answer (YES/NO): NO